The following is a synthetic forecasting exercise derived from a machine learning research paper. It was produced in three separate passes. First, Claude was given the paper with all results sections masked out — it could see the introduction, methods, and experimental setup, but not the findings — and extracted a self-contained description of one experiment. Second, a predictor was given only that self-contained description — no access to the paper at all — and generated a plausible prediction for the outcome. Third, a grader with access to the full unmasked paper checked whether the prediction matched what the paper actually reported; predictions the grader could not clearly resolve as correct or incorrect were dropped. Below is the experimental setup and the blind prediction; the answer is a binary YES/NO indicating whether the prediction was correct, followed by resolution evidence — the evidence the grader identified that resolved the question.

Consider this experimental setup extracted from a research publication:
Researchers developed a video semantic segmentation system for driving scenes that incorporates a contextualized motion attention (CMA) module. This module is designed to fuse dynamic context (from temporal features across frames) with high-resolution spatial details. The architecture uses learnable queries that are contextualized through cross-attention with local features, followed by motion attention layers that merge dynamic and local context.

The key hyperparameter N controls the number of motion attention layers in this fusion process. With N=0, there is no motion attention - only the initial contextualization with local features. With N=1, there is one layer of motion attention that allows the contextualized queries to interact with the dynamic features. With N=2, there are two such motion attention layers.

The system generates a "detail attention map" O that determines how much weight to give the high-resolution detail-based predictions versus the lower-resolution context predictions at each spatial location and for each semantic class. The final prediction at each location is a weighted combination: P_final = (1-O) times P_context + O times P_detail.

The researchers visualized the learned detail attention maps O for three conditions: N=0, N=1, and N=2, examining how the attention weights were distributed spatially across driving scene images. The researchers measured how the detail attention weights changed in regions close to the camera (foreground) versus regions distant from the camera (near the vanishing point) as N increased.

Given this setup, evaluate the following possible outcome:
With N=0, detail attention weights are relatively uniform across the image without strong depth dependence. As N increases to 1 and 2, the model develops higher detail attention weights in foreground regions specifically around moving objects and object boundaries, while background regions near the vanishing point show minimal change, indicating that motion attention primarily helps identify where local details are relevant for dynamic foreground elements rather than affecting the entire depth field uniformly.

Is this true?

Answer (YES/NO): NO